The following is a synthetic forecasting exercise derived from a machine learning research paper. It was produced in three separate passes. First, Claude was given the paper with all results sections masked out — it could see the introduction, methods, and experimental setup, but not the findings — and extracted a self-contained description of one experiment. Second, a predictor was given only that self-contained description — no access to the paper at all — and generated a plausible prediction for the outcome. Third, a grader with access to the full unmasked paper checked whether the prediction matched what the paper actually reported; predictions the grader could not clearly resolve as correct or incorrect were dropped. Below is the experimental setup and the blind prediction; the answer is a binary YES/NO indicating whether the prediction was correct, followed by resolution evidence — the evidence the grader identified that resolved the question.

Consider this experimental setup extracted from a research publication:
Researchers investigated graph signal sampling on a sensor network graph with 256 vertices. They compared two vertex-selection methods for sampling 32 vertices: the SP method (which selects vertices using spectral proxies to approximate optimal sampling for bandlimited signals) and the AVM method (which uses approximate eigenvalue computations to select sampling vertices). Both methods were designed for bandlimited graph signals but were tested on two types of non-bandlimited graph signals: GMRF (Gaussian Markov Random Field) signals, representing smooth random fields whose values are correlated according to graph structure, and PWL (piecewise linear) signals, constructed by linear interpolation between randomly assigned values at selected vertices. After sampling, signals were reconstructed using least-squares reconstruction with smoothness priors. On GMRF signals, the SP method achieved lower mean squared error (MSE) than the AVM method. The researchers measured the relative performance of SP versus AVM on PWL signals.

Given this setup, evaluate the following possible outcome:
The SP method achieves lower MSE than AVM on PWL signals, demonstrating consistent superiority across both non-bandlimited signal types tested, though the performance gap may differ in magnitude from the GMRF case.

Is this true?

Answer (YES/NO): NO